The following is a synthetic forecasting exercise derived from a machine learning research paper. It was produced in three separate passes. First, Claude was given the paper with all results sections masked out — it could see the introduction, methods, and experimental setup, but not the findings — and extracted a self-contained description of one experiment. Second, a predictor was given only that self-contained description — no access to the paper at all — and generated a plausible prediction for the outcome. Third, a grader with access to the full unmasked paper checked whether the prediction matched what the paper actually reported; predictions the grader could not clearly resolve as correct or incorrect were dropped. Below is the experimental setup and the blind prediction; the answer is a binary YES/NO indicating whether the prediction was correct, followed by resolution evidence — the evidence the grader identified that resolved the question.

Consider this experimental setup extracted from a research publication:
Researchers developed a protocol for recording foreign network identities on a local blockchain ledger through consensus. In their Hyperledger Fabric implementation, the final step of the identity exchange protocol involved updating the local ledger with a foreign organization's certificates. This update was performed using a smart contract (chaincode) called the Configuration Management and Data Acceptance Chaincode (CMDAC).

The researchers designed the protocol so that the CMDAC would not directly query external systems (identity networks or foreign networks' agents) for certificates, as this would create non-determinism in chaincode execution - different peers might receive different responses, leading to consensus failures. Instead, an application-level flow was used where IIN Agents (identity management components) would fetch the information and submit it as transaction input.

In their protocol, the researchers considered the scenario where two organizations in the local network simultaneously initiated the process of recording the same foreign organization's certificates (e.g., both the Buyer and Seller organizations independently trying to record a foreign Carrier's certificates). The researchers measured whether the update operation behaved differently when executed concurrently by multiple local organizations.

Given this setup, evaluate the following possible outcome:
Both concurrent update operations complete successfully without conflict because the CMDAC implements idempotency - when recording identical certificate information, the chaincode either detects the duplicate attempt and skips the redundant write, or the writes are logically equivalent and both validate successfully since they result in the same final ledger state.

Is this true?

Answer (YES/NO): YES